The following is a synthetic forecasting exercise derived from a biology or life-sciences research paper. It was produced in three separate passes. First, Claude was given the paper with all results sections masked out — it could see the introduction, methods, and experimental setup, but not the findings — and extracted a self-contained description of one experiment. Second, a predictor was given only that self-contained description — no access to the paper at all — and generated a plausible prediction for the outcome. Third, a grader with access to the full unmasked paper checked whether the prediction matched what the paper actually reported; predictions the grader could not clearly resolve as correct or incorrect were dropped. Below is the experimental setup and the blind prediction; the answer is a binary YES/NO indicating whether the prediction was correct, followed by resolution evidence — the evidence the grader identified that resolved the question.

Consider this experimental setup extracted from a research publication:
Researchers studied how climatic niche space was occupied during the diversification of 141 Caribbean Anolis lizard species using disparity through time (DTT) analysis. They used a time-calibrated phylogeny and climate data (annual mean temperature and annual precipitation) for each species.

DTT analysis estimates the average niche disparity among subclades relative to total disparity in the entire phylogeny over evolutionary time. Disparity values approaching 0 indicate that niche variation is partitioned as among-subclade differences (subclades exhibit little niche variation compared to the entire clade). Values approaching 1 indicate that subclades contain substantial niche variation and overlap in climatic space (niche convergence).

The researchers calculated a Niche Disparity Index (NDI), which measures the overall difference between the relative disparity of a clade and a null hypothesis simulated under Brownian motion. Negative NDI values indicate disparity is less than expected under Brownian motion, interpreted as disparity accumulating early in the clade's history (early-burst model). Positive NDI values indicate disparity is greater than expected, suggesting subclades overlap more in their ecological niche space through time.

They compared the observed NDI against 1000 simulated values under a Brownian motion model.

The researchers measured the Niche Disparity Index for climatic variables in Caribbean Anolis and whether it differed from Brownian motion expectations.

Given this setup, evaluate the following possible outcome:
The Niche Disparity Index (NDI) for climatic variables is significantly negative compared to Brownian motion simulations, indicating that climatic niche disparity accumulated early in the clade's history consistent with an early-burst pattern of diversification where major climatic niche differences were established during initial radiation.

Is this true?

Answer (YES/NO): NO